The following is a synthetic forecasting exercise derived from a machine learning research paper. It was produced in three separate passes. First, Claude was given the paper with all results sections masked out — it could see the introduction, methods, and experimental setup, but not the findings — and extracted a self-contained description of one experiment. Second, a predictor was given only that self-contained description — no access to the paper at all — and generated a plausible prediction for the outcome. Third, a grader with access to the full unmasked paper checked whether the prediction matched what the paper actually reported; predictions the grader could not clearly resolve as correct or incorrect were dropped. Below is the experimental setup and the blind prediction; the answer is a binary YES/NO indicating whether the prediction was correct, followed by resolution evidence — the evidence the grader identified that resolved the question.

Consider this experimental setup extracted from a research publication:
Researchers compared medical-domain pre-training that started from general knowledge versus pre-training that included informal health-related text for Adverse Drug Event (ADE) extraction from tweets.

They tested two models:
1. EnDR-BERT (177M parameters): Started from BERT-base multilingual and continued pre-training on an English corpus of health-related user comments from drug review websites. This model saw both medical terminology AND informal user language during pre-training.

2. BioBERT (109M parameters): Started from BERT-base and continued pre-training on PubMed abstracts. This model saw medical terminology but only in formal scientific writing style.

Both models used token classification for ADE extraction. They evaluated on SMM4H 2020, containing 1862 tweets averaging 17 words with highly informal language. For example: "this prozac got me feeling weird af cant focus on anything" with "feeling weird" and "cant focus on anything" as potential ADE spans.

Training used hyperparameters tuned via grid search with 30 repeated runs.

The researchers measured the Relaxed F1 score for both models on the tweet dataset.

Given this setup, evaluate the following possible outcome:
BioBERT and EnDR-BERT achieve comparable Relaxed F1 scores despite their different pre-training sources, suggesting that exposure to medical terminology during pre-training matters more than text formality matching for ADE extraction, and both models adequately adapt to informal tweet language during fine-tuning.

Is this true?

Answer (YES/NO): NO